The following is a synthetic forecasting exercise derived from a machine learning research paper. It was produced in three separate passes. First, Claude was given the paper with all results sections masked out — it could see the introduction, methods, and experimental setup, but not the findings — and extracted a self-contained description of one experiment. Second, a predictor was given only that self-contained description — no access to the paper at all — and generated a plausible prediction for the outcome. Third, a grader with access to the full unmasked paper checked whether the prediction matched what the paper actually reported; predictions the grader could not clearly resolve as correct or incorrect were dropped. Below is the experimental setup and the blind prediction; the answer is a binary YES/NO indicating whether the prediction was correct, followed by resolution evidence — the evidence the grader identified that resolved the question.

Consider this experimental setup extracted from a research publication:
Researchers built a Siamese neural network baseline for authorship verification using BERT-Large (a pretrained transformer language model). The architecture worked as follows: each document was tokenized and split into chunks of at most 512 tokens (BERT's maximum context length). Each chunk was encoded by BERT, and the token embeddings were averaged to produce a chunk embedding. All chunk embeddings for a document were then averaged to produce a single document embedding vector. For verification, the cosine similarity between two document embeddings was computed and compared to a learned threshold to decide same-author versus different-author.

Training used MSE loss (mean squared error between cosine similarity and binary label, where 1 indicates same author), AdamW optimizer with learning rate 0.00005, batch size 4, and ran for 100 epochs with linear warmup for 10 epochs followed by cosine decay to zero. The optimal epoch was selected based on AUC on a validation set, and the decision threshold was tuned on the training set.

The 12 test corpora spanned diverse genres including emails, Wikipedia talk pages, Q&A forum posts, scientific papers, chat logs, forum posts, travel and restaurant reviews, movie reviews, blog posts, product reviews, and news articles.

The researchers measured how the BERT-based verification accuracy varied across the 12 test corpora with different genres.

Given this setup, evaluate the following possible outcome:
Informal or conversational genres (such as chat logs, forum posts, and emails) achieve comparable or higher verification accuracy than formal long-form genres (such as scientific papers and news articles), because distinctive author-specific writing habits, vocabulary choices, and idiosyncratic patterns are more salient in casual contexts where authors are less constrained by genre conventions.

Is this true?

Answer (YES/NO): NO